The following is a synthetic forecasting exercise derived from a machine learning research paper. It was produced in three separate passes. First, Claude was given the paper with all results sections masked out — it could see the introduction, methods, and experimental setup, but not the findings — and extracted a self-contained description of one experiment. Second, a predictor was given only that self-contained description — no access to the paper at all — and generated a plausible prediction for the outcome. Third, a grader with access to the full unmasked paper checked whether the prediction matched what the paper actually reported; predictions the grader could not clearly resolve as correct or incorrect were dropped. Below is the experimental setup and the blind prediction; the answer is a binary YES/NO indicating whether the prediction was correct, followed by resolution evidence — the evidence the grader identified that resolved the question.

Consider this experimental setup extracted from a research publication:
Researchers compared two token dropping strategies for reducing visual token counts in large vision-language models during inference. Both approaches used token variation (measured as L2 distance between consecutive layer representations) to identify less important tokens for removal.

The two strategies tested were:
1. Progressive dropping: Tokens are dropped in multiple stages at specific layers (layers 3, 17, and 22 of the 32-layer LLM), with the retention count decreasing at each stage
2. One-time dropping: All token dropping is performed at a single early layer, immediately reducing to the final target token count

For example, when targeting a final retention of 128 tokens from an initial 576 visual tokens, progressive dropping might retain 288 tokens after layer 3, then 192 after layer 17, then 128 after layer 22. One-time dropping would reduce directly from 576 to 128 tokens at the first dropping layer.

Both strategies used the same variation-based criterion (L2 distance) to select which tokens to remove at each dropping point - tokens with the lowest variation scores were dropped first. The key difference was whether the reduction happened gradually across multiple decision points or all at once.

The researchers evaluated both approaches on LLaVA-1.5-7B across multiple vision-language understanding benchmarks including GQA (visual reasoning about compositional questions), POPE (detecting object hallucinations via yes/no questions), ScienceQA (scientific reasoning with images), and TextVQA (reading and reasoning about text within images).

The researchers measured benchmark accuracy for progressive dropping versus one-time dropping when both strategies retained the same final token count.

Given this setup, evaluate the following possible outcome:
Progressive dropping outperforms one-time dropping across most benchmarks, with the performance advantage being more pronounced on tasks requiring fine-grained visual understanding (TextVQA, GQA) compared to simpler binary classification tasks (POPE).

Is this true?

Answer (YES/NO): NO